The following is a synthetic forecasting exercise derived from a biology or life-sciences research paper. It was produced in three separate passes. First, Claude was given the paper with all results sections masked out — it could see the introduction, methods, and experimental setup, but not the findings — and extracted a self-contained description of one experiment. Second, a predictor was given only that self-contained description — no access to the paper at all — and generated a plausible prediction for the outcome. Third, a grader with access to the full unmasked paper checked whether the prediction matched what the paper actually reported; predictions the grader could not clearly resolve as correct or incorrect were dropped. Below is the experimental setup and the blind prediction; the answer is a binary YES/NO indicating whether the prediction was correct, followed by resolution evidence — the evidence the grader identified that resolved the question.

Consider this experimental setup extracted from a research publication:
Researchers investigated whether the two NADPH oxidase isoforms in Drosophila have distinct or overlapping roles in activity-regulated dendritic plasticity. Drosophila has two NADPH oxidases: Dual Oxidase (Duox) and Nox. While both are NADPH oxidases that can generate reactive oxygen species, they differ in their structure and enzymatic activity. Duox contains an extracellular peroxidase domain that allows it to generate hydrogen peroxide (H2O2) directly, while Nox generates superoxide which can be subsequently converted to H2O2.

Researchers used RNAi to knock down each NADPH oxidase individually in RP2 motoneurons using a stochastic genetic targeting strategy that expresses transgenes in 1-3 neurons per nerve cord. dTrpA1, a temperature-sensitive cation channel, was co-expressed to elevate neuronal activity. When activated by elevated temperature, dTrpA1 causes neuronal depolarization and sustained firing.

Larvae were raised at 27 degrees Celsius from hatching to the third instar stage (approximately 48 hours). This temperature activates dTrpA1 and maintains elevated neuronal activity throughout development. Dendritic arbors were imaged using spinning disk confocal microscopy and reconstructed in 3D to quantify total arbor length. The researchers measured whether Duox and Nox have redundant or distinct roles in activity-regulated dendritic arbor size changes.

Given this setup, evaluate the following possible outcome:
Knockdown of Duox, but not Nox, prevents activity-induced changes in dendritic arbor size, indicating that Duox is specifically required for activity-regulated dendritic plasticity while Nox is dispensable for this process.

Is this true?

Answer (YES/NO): YES